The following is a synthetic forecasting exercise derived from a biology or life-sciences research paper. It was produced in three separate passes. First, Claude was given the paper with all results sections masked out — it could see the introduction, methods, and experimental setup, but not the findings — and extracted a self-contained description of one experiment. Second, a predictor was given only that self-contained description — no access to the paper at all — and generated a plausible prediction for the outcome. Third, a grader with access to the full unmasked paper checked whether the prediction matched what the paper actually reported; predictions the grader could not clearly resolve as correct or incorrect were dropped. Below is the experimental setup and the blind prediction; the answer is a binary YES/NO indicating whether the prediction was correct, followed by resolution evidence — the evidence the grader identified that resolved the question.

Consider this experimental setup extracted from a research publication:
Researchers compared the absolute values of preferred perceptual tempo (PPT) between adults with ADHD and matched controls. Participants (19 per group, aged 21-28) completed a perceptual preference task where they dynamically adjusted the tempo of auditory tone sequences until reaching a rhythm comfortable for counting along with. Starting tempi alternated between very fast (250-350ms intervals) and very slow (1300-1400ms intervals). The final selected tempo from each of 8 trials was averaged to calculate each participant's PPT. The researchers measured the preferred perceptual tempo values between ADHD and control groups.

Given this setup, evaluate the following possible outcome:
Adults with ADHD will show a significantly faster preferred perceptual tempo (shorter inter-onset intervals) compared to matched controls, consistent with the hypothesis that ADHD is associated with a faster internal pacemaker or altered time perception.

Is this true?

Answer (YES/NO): YES